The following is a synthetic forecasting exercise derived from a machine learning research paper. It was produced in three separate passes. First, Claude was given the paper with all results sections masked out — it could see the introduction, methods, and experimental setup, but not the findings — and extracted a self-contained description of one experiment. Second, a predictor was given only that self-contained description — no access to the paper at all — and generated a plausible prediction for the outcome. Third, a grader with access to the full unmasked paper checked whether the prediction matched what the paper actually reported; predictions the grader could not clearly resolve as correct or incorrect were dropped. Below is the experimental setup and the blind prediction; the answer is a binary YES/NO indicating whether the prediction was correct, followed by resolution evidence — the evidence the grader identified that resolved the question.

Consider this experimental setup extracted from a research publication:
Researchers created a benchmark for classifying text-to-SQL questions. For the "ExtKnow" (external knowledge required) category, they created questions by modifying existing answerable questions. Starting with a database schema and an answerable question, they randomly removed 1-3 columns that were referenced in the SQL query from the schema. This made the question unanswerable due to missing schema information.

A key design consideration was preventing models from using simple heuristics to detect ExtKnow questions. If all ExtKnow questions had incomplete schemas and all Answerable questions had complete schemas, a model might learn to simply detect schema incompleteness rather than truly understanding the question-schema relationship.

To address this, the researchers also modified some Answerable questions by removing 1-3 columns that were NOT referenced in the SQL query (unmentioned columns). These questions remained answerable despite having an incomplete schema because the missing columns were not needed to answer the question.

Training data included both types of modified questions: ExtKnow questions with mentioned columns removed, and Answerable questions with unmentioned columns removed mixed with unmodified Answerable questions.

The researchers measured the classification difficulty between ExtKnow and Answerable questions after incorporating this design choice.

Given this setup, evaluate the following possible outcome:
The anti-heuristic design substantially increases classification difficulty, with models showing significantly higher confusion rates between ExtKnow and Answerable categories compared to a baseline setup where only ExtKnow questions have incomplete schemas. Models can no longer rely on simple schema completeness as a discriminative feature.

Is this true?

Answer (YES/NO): YES